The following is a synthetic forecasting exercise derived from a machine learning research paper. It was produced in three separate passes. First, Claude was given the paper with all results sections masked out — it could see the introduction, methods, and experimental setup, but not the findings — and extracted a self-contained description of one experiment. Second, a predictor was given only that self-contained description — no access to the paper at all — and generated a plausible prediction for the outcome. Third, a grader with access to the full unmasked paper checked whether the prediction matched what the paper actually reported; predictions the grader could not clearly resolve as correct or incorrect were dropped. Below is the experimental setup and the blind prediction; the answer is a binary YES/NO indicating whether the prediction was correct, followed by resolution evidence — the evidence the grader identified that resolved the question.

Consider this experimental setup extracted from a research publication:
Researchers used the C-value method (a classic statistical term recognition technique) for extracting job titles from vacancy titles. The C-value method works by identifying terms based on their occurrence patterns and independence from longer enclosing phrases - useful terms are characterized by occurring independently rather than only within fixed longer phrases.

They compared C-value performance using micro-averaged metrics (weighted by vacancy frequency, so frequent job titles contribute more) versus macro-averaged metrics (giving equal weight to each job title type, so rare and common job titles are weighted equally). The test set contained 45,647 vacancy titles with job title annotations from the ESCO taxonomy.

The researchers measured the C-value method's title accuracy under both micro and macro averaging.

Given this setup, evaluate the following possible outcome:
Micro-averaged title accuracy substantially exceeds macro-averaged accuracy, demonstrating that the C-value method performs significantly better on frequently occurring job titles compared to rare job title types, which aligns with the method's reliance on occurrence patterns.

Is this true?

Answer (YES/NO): YES